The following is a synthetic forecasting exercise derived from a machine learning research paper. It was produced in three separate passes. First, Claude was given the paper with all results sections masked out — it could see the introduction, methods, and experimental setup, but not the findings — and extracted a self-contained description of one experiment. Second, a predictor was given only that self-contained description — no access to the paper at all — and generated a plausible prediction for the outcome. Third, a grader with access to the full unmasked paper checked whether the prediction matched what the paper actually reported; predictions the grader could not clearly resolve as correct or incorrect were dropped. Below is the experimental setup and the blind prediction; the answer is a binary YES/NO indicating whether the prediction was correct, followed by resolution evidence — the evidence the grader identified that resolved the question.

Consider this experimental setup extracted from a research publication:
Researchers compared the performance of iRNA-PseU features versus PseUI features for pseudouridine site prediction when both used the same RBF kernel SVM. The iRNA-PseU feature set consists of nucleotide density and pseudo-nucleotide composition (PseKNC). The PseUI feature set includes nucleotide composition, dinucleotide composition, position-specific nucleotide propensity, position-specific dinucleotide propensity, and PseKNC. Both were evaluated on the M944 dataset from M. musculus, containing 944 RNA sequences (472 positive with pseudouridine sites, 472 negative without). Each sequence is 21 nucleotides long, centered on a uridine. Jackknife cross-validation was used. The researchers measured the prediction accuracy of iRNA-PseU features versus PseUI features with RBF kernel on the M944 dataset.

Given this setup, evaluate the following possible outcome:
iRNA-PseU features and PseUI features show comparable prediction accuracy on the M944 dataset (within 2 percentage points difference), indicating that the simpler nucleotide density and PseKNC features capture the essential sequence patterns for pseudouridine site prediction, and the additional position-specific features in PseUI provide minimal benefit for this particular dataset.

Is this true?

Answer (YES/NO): YES